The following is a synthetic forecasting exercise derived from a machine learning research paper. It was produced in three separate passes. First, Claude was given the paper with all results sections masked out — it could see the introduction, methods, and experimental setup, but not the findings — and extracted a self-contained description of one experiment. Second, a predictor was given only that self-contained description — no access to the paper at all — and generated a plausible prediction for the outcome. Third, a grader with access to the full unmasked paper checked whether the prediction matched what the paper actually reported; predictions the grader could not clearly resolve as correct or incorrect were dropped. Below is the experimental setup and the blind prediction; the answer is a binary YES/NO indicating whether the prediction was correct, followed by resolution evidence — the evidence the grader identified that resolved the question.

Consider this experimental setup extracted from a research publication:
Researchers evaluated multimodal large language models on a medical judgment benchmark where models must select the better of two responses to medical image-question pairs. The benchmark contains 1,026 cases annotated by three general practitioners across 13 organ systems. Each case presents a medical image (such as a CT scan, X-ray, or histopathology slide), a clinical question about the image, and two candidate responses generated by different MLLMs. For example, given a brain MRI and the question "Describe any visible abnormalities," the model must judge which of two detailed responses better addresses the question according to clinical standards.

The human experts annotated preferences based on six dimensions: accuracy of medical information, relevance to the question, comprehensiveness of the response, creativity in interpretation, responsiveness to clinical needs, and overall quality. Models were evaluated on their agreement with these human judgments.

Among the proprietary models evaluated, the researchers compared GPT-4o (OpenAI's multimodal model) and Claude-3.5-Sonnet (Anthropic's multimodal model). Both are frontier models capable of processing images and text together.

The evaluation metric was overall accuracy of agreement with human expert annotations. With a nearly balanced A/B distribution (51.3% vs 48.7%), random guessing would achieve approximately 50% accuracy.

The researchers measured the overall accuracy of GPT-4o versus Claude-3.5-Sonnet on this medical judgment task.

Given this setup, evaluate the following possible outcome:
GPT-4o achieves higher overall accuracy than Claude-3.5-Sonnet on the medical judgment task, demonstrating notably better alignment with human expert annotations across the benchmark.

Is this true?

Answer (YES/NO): NO